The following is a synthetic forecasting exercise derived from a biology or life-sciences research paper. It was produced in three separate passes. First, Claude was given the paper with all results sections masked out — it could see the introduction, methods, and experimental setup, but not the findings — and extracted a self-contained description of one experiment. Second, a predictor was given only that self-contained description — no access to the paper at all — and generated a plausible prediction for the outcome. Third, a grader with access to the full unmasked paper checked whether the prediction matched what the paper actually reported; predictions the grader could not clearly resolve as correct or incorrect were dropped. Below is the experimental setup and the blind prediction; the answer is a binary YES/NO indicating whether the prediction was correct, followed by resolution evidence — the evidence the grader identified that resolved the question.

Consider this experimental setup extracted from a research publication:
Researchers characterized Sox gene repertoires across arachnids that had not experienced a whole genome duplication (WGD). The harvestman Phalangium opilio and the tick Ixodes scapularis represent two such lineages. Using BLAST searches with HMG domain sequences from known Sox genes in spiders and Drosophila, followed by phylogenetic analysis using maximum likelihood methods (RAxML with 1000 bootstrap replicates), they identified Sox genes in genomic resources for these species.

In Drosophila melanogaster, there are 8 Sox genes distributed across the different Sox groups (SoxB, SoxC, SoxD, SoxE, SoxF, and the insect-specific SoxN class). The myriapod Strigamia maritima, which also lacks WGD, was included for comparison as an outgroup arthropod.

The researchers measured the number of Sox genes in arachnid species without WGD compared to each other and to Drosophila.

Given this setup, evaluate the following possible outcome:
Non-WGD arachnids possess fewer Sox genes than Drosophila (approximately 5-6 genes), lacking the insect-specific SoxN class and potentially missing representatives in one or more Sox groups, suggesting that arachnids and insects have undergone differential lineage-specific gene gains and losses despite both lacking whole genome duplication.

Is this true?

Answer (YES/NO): NO